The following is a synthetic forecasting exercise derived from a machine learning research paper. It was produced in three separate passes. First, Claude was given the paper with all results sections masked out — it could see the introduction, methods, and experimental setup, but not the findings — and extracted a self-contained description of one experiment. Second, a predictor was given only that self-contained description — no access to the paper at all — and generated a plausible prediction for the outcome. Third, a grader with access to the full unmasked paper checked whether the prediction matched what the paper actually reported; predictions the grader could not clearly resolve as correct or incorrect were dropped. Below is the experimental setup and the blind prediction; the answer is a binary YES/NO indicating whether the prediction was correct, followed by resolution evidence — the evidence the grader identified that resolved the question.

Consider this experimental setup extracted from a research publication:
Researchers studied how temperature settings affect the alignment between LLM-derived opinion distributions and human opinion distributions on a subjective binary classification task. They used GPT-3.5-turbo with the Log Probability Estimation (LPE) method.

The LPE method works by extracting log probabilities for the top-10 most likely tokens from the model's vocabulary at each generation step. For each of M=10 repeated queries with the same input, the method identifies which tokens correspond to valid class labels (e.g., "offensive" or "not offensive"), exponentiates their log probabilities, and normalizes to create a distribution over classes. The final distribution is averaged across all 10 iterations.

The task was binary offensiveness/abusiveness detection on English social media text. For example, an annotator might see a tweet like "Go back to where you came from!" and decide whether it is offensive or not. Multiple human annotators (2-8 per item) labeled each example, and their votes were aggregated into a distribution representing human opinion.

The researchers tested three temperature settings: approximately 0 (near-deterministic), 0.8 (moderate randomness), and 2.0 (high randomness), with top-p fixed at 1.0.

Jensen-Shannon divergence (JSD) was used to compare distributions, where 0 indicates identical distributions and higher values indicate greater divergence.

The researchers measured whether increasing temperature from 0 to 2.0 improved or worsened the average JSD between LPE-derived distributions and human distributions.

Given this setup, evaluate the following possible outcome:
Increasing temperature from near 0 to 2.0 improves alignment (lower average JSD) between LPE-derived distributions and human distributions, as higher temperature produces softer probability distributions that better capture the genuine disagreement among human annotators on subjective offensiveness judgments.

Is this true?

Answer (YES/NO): NO